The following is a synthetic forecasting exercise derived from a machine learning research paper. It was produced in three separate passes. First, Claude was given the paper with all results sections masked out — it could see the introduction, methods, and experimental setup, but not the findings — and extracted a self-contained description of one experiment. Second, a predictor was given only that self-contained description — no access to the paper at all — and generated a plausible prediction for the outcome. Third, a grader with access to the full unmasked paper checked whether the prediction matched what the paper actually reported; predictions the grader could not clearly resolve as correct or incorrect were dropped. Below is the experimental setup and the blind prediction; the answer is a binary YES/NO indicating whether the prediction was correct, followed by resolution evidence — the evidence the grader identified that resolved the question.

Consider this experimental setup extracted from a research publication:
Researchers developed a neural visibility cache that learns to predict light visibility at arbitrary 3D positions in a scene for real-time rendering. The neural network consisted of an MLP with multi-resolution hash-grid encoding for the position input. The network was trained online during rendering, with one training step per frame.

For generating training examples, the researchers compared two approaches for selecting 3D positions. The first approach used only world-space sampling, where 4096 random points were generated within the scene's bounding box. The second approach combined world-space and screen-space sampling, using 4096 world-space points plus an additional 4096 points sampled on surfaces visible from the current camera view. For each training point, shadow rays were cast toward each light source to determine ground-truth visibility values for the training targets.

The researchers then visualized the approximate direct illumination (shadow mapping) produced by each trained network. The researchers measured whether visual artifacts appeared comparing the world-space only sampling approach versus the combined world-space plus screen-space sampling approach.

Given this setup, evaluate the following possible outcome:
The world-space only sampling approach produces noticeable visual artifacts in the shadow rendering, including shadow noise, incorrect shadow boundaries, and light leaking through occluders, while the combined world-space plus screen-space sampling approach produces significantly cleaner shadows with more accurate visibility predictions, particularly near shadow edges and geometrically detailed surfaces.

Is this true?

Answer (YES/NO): NO